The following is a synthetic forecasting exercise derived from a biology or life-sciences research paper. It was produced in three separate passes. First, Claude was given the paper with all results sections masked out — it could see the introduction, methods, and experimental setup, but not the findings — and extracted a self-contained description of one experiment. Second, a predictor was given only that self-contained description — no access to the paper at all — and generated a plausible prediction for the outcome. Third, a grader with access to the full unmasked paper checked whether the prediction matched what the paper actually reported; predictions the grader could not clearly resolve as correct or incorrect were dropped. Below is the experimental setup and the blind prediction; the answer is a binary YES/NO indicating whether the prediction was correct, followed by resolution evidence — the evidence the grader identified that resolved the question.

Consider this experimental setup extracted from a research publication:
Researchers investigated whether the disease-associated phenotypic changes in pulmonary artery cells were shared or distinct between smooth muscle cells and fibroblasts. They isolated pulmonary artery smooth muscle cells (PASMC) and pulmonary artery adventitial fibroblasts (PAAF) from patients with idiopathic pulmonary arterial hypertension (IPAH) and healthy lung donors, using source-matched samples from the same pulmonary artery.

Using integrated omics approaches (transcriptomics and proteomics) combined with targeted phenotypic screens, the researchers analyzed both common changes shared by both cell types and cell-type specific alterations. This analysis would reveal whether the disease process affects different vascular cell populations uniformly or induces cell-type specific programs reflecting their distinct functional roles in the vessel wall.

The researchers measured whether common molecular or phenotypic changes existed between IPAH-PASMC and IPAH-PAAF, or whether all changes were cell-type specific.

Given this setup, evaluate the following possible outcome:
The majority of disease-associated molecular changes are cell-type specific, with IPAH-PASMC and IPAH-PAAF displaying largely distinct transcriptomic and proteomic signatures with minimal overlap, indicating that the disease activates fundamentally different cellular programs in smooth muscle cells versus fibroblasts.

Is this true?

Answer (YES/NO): YES